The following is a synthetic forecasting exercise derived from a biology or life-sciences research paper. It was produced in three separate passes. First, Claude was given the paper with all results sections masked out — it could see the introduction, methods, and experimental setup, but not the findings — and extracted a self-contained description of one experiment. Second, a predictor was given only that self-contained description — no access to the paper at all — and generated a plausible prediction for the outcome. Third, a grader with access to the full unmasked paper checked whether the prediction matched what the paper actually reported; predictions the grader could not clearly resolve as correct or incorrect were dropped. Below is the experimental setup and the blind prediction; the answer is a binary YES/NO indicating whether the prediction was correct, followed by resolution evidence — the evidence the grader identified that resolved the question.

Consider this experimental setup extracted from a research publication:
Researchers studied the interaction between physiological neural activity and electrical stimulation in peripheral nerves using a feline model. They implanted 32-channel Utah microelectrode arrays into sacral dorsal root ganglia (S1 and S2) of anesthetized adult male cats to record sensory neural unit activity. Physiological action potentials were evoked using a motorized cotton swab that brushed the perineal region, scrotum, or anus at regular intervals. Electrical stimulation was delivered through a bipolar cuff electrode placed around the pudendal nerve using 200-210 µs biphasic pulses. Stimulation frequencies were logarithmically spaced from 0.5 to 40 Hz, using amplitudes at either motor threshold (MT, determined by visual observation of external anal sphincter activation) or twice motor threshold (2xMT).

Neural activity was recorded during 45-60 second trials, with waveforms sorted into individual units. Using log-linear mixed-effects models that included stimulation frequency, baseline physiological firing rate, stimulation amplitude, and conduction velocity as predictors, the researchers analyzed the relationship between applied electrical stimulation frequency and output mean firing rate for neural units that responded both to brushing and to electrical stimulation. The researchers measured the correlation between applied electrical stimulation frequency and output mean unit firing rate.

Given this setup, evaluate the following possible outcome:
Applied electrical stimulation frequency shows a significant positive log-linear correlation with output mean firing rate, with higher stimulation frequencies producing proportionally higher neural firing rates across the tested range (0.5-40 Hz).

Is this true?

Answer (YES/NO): NO